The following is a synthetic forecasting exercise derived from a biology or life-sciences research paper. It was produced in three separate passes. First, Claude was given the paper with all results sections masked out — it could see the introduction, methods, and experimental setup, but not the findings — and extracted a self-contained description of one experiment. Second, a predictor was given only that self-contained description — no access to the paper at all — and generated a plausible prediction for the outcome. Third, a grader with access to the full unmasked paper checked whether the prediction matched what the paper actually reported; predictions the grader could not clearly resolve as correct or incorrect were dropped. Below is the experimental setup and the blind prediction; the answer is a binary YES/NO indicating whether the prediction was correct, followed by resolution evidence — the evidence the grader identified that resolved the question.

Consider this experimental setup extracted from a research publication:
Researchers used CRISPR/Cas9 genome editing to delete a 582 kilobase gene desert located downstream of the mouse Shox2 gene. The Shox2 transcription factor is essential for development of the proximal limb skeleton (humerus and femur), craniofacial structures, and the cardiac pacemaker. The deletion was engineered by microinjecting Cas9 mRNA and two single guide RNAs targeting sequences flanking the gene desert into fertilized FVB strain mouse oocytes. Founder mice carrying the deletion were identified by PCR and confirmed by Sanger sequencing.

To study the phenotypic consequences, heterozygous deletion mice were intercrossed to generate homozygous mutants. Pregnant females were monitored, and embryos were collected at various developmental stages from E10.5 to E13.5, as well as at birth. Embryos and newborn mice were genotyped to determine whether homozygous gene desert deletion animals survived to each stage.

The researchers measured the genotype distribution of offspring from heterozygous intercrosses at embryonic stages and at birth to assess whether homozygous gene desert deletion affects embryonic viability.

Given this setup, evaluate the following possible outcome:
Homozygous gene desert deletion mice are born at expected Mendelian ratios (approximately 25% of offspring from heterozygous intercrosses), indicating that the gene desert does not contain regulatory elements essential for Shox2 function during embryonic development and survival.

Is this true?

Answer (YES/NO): NO